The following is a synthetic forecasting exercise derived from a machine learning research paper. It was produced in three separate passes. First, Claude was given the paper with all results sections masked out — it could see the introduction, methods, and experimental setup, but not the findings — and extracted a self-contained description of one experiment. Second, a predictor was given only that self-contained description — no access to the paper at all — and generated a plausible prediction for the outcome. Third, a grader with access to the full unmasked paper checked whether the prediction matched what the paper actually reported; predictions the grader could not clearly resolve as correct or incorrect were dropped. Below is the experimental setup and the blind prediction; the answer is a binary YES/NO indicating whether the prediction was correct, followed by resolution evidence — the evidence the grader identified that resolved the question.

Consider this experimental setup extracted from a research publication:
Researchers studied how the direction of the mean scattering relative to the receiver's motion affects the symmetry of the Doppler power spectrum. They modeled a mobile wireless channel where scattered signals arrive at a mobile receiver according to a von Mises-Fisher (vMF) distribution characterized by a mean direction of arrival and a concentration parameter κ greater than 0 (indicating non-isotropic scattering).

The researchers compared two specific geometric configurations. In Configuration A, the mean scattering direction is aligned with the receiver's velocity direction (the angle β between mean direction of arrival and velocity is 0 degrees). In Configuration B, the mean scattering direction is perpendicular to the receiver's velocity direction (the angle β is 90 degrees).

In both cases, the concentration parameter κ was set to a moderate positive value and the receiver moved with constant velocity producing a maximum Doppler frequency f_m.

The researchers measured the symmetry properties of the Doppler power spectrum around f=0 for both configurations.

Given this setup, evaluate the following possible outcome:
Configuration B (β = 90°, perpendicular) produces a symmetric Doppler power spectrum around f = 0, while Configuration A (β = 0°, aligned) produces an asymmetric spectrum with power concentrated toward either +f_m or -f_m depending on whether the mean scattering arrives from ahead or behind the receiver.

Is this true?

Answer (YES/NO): YES